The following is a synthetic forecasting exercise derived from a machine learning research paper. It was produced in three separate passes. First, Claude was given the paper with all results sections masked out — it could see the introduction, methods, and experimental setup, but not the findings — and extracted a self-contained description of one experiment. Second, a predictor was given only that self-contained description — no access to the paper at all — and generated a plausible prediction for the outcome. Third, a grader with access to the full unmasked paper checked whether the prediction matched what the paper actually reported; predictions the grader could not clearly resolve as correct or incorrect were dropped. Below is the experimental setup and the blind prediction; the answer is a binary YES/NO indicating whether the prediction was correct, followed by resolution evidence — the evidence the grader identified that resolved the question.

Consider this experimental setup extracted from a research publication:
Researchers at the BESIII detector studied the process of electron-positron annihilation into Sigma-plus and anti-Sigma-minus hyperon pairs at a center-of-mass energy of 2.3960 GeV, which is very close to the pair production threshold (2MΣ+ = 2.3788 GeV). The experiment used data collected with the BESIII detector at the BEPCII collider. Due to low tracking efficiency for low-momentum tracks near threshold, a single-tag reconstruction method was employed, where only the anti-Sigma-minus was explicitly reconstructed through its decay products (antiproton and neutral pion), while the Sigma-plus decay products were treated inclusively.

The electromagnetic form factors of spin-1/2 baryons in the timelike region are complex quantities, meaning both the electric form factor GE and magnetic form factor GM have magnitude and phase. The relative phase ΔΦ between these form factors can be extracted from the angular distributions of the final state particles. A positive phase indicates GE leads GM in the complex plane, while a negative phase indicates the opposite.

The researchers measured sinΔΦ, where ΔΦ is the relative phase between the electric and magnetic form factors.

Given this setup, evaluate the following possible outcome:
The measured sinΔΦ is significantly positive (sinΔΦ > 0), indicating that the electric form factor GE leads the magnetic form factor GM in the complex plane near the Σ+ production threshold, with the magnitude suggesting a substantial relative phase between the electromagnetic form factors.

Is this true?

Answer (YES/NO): NO